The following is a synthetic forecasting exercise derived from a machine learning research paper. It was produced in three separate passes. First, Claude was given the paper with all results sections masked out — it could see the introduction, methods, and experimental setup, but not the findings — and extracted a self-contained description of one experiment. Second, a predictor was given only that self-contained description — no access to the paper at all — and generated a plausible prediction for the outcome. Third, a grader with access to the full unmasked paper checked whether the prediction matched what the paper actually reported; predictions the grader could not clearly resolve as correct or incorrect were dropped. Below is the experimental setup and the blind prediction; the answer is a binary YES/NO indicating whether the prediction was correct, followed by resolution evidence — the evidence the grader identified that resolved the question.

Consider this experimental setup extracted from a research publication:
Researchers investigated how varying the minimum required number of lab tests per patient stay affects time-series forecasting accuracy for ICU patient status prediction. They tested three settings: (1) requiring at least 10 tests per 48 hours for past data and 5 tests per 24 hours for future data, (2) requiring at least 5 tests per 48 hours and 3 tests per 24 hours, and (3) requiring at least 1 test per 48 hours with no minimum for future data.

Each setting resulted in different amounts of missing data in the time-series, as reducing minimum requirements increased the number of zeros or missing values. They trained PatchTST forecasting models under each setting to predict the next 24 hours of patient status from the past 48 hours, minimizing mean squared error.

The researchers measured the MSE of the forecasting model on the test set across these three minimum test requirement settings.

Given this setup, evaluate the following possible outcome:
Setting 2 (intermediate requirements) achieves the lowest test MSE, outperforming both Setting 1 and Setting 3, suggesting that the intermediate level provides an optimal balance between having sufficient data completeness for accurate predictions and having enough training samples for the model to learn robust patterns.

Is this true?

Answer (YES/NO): NO